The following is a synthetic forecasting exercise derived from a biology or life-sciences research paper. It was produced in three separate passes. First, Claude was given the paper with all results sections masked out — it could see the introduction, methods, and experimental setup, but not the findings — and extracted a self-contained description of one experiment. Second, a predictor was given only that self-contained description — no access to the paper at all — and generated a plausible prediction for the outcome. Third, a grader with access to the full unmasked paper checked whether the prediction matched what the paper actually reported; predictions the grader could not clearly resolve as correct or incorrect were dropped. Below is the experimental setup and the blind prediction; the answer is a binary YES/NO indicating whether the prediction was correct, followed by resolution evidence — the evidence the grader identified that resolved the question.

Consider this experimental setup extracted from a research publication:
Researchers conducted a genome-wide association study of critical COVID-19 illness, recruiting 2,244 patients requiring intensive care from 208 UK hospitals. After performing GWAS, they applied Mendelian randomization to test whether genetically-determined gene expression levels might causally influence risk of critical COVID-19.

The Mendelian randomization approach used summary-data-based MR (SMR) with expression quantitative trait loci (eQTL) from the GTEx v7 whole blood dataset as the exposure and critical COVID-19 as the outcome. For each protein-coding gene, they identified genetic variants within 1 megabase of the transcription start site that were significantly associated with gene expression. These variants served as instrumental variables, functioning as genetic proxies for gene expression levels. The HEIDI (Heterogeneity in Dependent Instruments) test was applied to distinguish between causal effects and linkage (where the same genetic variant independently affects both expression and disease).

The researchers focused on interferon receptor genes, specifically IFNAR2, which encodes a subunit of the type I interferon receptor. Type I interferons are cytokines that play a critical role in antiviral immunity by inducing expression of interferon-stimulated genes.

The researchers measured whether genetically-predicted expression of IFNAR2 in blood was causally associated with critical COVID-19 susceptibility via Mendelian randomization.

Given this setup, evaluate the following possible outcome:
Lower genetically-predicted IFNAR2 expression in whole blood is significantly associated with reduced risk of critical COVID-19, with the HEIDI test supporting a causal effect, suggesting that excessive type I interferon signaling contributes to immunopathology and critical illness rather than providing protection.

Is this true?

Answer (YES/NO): NO